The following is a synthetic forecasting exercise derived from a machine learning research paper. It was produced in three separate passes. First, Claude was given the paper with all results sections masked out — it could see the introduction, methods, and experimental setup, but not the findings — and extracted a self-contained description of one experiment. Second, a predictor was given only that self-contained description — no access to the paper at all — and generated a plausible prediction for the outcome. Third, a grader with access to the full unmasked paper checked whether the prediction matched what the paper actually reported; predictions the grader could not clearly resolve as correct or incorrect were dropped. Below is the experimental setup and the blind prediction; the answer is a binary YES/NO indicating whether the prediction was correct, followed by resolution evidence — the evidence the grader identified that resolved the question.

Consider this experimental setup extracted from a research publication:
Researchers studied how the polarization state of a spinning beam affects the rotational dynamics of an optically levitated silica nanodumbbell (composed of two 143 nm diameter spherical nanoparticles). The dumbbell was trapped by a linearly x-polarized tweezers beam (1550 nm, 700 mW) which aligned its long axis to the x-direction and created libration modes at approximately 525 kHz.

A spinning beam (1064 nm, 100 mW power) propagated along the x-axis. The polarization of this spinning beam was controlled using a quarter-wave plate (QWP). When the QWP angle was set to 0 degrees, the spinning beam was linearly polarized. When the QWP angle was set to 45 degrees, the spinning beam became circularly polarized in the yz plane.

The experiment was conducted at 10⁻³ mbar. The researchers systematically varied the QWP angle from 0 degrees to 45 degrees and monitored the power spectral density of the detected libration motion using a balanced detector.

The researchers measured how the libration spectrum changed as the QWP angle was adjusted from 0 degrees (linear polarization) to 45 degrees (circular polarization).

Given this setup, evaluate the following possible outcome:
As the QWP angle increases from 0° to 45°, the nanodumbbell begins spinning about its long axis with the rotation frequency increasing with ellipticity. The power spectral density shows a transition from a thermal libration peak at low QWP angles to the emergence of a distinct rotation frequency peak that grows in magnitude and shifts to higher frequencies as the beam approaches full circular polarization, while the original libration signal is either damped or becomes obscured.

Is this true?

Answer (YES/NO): NO